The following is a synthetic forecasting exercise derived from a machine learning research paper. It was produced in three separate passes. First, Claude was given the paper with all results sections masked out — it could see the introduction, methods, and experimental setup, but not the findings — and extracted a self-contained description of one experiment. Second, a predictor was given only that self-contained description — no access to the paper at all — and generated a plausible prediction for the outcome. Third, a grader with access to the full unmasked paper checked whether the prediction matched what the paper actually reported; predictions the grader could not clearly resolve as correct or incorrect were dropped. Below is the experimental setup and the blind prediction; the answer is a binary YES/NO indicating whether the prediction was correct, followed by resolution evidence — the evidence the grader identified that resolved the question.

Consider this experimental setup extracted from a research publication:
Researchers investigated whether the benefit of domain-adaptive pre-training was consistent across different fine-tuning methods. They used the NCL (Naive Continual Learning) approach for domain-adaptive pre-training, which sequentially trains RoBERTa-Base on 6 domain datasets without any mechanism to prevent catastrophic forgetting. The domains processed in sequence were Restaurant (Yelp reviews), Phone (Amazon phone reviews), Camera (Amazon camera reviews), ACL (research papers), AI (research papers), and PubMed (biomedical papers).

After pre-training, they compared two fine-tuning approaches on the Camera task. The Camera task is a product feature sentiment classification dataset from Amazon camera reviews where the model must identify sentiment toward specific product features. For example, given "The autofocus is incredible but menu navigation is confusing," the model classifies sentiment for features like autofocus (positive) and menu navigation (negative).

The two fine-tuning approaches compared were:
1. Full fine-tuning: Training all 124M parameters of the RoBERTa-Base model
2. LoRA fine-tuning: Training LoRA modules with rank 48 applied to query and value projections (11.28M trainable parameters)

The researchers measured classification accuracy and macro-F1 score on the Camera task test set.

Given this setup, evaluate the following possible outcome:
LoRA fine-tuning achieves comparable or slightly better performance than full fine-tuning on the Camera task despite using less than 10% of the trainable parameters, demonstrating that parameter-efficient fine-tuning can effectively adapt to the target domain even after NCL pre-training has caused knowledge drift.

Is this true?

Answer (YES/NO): NO